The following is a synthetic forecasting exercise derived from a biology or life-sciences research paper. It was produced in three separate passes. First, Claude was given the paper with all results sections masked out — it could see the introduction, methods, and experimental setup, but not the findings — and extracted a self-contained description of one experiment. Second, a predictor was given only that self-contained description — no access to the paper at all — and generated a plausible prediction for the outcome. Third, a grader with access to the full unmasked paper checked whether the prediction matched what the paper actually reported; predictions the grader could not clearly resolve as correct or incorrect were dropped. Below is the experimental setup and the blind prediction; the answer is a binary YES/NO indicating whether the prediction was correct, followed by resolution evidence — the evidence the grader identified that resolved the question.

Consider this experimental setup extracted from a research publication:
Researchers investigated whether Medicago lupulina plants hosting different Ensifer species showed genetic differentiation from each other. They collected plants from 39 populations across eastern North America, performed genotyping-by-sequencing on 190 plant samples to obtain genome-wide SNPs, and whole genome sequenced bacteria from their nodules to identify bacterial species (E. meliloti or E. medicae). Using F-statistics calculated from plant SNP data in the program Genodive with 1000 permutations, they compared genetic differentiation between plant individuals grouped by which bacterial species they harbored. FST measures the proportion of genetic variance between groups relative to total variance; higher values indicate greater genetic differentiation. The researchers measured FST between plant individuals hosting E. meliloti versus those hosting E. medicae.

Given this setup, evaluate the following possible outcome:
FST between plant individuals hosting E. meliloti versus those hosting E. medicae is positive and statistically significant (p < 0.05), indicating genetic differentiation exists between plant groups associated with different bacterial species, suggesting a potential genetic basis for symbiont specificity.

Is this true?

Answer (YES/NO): YES